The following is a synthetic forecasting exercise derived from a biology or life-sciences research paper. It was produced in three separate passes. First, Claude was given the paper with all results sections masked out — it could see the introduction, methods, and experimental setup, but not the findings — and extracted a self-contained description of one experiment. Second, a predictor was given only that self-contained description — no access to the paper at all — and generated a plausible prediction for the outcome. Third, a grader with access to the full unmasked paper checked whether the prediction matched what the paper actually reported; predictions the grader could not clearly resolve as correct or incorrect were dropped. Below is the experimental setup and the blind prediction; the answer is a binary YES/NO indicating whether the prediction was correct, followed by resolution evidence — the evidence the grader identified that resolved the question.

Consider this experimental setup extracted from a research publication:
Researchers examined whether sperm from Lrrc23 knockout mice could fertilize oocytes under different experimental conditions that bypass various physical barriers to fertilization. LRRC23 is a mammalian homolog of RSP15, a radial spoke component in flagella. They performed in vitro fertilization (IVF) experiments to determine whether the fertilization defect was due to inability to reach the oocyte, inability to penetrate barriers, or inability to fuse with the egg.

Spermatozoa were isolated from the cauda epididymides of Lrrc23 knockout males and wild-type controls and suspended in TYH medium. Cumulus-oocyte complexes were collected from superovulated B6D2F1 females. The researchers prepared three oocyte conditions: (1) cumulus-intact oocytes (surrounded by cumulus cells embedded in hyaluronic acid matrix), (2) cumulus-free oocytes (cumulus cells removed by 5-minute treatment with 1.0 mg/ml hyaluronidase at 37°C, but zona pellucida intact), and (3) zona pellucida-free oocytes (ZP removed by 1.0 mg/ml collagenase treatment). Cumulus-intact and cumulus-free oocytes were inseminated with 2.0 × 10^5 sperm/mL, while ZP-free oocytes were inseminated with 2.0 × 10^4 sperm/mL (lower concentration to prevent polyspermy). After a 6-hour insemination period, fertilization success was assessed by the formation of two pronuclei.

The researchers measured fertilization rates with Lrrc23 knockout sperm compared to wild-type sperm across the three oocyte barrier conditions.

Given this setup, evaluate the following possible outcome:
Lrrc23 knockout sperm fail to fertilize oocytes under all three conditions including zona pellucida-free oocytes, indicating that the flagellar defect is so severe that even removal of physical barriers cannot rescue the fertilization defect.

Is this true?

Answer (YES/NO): NO